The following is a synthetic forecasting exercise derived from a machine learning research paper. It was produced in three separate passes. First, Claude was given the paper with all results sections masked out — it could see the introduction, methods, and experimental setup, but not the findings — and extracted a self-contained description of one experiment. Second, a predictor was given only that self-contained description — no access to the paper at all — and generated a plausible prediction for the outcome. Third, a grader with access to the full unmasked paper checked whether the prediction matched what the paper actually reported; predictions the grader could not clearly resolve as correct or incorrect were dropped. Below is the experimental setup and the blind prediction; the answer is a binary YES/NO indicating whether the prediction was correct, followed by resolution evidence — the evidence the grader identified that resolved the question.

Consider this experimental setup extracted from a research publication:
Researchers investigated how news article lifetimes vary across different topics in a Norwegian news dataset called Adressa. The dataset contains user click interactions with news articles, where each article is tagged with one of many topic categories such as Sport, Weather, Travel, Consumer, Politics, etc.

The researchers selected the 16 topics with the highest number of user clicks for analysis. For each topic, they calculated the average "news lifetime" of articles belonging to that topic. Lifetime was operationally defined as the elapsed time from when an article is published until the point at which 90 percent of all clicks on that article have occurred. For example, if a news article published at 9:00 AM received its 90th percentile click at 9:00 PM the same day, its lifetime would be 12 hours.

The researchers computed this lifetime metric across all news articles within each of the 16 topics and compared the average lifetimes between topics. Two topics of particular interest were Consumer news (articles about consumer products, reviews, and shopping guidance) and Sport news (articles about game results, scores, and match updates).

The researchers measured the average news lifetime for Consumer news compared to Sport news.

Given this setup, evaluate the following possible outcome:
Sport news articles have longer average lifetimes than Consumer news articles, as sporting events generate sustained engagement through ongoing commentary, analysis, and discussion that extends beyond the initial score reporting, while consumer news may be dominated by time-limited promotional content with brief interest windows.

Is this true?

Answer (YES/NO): NO